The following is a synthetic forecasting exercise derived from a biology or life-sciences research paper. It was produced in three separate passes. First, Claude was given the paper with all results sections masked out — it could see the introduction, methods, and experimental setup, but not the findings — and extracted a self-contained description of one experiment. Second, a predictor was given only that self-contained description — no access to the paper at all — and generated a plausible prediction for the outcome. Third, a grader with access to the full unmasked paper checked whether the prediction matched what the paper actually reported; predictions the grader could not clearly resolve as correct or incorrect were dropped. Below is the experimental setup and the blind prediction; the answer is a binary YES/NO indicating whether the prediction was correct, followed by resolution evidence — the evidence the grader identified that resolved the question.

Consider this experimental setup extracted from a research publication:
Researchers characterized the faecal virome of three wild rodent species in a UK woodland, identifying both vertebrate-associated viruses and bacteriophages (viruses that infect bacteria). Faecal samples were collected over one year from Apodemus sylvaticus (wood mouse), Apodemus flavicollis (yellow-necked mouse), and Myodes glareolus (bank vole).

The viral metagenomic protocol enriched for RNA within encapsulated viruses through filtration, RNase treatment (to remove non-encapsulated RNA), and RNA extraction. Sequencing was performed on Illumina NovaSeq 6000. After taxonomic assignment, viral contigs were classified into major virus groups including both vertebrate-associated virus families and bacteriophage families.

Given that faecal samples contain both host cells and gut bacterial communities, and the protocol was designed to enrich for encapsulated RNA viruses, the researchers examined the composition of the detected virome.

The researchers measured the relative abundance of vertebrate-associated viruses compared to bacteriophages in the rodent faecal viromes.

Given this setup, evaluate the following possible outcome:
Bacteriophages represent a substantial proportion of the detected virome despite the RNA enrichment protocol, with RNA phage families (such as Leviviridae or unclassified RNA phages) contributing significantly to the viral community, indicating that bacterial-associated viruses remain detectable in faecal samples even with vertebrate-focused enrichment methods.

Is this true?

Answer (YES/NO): YES